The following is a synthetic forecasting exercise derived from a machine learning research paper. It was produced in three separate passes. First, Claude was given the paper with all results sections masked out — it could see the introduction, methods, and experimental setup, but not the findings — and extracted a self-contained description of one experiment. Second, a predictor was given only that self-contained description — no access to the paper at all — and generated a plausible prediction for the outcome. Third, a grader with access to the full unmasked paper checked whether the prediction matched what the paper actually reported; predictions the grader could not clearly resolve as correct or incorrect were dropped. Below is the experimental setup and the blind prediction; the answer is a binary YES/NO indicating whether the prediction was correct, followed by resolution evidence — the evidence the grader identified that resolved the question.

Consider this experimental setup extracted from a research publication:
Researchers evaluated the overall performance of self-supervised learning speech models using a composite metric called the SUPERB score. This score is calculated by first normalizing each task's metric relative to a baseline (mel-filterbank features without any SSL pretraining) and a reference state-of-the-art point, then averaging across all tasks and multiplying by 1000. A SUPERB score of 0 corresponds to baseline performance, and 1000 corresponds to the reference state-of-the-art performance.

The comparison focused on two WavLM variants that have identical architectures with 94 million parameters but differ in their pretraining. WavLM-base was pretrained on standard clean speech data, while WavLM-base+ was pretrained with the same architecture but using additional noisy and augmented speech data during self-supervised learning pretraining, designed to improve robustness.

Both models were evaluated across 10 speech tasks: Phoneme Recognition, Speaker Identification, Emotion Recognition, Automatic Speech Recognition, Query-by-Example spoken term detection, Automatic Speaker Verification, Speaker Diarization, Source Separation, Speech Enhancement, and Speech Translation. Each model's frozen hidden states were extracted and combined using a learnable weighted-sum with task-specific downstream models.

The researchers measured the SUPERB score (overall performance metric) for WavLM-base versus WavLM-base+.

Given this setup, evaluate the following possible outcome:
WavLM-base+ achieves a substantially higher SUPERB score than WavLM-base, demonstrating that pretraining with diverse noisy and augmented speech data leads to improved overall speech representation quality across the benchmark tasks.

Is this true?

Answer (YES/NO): YES